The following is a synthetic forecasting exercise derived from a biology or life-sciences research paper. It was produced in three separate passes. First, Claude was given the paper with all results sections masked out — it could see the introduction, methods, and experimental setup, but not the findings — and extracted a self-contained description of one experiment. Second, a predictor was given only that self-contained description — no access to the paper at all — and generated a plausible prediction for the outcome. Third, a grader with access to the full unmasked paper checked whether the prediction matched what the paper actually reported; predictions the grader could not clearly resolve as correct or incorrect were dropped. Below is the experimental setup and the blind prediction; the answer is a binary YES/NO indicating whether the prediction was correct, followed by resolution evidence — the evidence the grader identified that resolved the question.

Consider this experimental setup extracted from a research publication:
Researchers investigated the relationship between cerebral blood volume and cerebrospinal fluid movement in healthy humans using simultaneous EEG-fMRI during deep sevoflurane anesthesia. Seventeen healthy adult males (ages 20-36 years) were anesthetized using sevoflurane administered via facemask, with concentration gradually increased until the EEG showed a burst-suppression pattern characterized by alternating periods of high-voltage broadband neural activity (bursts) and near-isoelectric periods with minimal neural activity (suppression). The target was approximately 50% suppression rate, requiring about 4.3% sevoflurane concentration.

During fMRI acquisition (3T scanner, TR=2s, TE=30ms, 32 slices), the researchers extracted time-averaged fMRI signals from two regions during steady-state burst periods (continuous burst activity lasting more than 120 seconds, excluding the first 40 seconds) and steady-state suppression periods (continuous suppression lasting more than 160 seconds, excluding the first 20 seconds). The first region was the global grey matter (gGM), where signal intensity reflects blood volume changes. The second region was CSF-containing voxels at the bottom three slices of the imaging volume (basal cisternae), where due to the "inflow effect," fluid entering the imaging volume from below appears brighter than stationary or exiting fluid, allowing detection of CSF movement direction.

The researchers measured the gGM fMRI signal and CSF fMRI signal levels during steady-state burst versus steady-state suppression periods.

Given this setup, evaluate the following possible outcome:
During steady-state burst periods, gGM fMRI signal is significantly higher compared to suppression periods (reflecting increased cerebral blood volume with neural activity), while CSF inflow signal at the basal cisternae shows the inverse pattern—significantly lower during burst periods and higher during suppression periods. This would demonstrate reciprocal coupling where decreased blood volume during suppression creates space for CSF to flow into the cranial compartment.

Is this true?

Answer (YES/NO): NO